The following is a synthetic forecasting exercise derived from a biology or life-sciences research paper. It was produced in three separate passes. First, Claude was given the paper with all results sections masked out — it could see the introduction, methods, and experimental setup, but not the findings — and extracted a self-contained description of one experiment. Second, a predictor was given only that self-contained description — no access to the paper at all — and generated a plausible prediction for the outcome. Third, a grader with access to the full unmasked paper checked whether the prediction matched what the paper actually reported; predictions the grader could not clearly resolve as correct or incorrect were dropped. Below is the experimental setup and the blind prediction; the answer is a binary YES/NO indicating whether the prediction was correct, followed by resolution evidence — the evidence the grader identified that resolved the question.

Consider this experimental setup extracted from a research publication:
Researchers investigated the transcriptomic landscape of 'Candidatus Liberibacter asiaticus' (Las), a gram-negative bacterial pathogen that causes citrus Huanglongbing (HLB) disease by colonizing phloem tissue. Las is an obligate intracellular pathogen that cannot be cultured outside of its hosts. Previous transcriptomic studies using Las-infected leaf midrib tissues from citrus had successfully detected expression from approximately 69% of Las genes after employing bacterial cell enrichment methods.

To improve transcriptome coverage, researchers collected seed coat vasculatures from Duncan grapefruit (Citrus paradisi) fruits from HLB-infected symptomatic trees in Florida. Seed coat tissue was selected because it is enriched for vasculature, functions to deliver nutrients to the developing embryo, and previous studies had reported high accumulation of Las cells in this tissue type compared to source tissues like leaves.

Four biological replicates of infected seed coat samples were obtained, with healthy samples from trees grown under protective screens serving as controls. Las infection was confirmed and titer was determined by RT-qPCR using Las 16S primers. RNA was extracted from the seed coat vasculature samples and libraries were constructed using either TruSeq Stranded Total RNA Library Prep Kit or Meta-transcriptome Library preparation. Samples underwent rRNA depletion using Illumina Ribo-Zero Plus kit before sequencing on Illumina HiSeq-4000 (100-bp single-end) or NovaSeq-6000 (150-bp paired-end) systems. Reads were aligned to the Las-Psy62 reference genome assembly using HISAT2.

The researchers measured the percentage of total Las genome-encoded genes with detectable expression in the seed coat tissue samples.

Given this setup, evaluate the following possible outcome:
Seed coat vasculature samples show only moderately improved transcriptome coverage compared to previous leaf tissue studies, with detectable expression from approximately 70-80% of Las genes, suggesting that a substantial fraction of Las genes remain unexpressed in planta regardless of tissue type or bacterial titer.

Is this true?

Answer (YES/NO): NO